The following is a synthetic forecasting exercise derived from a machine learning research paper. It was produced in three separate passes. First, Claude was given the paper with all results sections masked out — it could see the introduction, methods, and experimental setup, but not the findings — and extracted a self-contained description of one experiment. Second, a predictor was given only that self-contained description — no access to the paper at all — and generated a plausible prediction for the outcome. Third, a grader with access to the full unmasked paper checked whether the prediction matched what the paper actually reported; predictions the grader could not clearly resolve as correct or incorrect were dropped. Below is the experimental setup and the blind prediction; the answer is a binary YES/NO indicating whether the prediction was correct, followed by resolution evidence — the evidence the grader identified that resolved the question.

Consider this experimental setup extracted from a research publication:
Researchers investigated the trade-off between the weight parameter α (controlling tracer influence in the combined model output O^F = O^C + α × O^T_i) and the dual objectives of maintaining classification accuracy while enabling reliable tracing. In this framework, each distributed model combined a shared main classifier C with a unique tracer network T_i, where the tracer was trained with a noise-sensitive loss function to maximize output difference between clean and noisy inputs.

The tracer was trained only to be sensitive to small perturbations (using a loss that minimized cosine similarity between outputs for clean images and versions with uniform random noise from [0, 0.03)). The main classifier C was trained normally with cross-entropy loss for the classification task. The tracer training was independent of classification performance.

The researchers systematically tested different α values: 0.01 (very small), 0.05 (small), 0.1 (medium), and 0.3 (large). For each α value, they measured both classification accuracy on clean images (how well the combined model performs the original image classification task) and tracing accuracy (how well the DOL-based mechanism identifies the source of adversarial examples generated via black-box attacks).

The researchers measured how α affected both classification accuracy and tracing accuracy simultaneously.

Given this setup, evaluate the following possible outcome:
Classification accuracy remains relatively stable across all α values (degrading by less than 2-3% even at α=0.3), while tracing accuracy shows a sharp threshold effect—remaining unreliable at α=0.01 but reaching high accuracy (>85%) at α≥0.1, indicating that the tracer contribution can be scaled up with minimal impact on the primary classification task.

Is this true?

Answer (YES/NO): NO